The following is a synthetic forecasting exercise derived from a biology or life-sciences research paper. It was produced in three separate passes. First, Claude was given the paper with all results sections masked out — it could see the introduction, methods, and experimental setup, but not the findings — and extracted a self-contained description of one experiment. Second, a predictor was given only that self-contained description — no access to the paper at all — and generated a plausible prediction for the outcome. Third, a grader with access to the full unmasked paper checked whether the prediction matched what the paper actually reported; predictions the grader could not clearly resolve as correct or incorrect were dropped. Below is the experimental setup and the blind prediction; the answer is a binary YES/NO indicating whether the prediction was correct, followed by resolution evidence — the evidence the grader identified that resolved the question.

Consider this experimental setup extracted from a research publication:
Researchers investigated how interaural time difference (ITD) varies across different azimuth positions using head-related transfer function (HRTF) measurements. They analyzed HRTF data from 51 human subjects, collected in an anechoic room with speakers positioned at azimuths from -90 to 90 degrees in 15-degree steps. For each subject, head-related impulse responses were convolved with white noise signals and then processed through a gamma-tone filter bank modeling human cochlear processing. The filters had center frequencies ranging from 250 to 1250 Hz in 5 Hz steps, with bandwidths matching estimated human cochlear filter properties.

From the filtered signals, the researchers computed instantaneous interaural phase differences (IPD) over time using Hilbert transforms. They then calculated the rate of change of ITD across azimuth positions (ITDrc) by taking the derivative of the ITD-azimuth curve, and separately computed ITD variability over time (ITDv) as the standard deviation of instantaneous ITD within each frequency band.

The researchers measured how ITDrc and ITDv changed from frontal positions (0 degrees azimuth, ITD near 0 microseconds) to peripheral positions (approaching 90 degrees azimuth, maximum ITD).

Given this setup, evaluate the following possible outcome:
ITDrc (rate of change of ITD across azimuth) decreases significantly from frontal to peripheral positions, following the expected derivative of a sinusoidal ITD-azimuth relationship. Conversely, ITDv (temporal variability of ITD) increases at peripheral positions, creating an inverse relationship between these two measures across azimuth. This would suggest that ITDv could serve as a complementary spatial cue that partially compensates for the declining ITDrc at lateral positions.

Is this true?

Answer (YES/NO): NO